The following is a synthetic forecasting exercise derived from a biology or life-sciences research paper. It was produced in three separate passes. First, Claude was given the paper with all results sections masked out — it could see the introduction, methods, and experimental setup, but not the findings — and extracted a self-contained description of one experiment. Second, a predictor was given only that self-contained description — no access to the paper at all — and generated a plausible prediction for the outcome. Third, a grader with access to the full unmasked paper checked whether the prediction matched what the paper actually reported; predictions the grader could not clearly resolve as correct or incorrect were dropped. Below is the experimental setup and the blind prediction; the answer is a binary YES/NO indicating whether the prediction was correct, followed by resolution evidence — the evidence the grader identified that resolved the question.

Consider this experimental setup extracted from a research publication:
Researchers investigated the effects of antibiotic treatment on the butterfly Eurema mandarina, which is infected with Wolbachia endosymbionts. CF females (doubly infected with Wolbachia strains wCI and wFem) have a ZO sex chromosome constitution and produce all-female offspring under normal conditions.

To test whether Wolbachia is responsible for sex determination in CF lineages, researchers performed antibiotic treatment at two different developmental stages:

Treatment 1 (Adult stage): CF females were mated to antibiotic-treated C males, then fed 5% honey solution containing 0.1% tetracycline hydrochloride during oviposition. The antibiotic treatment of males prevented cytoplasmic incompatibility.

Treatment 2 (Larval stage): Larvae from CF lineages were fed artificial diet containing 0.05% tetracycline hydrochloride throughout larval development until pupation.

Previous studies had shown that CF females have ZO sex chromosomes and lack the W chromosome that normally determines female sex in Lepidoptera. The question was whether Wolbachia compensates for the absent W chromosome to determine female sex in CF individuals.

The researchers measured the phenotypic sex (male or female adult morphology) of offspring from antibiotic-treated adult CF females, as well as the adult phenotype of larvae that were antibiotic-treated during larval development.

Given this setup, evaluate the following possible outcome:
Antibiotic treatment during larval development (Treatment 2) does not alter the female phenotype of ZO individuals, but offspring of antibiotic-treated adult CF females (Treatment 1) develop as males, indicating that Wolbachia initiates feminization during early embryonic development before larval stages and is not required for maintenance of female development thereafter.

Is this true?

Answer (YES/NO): NO